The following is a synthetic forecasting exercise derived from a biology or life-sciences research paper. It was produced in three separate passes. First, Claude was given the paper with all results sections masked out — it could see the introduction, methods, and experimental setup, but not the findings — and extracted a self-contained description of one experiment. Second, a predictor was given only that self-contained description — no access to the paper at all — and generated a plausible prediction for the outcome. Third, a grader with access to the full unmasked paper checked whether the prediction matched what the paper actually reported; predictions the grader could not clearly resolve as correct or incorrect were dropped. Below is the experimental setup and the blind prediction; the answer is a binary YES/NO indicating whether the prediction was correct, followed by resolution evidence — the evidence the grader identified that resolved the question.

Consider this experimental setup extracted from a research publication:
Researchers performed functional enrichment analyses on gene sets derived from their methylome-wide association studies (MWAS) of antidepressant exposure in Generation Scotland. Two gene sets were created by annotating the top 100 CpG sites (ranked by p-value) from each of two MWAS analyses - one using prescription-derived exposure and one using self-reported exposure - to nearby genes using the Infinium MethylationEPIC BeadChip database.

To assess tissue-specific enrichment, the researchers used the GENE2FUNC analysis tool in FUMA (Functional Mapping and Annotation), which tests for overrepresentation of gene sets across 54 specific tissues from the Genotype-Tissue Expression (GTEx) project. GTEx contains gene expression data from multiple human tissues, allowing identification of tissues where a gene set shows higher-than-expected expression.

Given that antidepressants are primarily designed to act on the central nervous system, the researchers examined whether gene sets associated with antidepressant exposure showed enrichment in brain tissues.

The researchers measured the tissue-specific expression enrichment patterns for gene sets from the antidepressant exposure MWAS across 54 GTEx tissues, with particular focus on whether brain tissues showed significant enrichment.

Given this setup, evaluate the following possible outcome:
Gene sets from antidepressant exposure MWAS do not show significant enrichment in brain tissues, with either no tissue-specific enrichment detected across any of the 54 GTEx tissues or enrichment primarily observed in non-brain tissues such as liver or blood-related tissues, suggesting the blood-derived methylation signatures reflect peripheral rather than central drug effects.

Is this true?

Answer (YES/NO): NO